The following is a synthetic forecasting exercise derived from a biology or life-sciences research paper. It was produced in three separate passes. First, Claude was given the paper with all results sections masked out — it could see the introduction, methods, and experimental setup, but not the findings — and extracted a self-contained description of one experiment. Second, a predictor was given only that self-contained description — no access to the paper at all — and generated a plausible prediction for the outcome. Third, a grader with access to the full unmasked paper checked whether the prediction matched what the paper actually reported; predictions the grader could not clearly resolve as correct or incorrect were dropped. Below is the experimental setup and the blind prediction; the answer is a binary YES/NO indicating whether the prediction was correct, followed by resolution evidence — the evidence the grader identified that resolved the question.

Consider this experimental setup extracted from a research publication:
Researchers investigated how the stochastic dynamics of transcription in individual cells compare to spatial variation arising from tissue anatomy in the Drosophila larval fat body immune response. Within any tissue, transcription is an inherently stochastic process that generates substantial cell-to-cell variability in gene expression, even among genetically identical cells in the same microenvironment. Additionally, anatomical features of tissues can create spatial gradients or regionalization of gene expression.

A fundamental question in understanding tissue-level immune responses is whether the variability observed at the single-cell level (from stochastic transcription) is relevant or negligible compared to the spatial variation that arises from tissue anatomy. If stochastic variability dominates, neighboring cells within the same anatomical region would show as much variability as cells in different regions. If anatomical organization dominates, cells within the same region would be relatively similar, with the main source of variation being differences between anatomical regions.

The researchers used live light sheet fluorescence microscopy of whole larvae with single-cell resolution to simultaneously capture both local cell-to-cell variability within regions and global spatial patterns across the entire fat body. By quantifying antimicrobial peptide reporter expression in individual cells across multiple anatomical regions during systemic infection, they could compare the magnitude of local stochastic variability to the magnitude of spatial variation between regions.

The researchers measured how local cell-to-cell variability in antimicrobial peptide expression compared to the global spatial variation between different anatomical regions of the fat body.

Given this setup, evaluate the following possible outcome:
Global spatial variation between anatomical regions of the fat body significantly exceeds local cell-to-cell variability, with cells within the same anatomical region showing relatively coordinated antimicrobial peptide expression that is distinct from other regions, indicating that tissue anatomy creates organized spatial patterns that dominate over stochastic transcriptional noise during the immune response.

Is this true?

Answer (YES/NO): YES